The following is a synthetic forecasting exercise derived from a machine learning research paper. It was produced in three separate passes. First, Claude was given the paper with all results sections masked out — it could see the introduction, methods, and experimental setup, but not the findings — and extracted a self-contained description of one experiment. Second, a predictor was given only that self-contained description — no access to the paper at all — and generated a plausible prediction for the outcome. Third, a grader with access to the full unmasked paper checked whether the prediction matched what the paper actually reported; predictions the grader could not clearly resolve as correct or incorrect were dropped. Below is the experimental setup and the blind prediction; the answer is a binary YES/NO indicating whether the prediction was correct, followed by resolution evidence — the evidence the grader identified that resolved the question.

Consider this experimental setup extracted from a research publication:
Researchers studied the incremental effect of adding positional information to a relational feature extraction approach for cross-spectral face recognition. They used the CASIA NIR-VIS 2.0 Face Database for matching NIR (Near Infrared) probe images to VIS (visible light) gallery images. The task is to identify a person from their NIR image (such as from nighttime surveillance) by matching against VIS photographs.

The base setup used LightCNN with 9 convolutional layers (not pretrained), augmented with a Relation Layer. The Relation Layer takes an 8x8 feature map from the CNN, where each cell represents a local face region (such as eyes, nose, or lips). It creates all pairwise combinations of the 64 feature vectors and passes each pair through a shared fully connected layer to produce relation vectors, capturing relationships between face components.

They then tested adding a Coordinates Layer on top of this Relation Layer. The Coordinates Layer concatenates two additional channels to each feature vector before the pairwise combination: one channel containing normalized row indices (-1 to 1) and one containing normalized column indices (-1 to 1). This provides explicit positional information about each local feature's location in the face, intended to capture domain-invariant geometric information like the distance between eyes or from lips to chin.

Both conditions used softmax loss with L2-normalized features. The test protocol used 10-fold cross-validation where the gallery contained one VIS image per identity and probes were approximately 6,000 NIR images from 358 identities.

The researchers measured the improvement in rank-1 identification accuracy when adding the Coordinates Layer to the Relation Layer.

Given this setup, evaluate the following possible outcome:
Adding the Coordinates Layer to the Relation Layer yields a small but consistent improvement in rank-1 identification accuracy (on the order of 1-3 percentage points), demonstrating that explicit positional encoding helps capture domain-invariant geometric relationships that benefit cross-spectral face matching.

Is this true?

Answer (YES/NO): NO